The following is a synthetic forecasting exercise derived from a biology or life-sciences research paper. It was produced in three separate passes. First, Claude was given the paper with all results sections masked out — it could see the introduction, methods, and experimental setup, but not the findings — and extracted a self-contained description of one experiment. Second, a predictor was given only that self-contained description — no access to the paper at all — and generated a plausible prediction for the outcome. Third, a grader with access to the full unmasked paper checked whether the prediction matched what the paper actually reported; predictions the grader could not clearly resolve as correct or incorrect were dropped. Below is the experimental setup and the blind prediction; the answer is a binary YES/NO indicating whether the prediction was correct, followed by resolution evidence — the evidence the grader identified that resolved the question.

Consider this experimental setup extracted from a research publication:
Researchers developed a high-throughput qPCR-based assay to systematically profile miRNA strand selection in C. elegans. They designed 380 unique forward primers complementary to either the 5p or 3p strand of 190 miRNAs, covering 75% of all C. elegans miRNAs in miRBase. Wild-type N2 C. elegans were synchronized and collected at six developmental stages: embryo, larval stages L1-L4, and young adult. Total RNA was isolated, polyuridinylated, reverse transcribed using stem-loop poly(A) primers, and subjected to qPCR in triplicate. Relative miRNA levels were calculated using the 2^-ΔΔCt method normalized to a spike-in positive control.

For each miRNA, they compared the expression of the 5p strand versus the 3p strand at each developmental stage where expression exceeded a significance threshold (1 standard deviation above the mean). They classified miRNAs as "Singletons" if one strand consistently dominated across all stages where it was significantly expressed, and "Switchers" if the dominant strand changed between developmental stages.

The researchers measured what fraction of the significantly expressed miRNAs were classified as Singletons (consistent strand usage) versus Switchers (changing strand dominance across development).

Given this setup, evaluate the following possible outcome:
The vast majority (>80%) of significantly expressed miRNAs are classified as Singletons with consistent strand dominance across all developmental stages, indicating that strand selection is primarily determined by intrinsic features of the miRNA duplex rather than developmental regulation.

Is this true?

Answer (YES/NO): NO